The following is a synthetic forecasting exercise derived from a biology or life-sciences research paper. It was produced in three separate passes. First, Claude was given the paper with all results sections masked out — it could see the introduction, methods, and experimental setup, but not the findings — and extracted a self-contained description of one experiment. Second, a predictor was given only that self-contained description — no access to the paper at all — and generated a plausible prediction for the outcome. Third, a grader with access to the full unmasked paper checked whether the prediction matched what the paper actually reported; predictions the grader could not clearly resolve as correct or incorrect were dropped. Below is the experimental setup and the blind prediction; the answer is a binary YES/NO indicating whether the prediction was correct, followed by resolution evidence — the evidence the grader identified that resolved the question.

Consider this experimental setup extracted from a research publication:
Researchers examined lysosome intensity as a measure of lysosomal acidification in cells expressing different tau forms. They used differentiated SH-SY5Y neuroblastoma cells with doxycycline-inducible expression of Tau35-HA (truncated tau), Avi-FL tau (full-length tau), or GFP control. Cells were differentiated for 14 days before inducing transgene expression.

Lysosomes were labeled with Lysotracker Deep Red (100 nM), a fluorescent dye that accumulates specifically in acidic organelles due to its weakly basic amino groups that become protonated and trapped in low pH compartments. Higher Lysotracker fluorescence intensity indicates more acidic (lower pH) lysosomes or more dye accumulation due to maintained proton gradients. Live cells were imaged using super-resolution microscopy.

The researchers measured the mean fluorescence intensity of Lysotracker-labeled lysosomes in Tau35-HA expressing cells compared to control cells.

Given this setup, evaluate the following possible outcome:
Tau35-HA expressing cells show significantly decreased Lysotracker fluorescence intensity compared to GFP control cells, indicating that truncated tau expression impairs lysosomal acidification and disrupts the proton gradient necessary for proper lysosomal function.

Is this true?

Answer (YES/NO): NO